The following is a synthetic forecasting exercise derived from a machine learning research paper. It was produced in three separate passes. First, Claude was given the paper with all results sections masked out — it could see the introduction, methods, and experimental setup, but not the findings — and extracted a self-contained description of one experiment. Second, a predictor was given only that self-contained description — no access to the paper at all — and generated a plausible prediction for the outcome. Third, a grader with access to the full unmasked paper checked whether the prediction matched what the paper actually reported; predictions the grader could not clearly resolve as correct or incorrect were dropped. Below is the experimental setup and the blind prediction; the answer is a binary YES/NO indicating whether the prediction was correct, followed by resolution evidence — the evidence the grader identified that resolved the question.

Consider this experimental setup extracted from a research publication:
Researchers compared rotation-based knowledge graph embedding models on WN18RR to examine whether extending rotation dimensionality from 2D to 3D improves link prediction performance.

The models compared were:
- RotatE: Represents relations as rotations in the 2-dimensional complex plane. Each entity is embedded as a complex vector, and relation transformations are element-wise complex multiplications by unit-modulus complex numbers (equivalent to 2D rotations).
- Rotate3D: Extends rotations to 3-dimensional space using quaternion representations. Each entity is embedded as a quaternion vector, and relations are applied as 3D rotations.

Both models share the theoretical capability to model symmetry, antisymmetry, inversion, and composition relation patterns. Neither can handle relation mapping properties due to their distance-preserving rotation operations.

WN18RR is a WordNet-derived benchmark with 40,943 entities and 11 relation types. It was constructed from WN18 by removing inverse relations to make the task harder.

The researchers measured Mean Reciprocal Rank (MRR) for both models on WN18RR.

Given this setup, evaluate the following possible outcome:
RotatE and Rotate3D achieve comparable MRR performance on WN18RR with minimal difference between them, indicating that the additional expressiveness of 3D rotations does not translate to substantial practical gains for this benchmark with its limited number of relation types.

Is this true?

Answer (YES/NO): NO